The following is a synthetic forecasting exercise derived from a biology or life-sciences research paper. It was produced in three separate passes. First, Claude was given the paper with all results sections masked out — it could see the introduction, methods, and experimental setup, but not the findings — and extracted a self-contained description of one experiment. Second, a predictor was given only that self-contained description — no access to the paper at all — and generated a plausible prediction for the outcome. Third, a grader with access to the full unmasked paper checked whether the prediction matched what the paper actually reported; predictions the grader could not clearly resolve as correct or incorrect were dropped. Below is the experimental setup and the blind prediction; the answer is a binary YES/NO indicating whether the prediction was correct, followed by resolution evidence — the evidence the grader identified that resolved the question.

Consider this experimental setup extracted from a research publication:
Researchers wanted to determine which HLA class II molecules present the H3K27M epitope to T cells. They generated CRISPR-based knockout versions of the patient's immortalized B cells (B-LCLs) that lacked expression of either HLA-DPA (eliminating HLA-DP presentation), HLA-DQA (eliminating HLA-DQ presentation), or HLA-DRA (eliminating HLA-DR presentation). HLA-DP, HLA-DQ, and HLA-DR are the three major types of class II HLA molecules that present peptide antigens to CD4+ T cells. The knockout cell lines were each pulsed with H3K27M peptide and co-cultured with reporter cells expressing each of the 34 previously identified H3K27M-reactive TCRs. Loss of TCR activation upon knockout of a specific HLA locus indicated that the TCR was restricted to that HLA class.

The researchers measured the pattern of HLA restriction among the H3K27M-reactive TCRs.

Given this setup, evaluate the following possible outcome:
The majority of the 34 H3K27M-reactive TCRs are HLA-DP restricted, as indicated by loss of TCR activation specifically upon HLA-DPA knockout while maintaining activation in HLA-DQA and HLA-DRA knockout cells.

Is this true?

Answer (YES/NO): NO